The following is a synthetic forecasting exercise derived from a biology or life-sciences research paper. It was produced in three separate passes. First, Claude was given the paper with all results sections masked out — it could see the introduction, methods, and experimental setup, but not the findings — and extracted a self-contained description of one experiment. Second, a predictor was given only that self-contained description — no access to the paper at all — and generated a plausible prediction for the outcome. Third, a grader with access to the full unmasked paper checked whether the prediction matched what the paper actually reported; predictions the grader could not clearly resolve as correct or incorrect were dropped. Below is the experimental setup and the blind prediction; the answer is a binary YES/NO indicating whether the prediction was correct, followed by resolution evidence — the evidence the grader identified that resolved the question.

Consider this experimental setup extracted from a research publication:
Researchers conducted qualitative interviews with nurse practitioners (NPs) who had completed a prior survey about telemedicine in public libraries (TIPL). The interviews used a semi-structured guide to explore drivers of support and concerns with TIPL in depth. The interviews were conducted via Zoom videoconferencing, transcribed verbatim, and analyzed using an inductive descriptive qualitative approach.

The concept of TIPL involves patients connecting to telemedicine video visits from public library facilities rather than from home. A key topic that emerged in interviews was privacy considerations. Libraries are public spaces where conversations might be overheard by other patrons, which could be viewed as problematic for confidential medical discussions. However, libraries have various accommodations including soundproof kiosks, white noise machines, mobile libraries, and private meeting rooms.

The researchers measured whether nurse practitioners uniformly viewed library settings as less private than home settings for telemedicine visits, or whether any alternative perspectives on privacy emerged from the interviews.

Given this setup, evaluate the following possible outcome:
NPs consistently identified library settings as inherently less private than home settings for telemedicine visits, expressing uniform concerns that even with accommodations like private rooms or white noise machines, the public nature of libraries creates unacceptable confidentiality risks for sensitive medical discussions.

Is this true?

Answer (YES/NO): NO